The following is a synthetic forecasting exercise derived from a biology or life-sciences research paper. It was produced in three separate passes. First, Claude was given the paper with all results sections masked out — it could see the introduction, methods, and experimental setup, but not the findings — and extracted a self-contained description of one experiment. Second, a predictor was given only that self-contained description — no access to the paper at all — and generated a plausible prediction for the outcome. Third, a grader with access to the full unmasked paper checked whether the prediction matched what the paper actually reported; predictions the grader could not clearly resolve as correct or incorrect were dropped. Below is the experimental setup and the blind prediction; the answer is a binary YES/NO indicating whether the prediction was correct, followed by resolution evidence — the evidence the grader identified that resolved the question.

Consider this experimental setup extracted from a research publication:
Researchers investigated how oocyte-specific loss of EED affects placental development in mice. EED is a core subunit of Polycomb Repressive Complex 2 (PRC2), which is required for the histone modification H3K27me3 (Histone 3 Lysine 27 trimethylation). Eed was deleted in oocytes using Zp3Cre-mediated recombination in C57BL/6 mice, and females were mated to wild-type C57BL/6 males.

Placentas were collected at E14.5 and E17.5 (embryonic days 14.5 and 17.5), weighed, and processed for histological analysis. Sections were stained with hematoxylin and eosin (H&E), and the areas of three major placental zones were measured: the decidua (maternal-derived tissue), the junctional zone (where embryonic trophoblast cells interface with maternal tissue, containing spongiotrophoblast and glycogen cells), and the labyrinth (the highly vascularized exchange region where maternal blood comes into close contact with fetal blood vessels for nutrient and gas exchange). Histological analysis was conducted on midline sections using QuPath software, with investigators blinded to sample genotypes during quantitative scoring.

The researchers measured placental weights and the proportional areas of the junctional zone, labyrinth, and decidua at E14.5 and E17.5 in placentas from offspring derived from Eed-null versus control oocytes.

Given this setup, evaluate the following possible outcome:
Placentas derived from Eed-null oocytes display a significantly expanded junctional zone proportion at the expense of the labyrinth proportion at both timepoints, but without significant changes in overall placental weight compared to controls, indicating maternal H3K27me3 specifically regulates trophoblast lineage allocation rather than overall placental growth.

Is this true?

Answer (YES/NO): NO